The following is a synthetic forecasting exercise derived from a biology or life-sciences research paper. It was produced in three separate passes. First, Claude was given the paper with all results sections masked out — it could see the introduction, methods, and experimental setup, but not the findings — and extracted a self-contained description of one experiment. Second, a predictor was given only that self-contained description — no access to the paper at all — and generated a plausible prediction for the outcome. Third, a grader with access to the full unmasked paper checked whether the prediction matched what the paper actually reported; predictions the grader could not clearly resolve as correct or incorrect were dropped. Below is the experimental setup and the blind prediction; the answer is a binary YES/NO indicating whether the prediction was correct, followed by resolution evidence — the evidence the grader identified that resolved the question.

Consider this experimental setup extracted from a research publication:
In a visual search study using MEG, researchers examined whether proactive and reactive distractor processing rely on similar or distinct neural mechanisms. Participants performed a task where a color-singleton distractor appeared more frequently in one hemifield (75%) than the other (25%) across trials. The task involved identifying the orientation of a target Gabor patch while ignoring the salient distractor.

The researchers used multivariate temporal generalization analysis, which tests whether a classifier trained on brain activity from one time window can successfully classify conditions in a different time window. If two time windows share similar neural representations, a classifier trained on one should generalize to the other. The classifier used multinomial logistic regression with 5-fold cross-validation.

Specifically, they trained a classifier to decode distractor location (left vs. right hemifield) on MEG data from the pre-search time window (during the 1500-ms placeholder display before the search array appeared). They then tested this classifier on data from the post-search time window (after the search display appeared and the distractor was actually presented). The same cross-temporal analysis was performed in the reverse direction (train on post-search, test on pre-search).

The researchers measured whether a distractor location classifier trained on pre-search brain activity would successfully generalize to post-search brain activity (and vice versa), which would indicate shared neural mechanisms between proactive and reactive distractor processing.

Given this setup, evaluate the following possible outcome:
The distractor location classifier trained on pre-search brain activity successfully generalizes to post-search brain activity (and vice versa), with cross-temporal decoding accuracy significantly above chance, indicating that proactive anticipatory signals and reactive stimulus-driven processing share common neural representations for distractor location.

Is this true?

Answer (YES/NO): YES